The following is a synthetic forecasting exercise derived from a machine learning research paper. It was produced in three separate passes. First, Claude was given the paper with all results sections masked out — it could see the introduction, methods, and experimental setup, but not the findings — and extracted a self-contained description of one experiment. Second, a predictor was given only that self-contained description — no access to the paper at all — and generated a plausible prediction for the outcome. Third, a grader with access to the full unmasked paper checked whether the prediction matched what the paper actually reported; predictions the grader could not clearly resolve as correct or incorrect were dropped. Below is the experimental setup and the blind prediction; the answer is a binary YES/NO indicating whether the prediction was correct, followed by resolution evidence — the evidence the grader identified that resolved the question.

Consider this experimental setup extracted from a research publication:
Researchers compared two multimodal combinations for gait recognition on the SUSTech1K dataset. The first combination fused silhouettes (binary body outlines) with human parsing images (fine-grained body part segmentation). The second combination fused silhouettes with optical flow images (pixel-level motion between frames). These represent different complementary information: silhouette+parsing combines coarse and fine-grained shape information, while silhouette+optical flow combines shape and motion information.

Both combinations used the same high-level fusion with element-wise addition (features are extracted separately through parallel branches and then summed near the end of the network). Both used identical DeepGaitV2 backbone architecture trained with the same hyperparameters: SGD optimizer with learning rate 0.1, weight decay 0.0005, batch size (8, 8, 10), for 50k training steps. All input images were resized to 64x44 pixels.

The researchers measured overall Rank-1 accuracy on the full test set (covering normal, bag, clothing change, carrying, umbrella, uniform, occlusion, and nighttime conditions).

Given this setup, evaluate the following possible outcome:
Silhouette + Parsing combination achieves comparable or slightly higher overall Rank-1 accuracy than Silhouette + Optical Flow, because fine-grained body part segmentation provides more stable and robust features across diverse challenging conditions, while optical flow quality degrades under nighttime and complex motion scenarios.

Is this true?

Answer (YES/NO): YES